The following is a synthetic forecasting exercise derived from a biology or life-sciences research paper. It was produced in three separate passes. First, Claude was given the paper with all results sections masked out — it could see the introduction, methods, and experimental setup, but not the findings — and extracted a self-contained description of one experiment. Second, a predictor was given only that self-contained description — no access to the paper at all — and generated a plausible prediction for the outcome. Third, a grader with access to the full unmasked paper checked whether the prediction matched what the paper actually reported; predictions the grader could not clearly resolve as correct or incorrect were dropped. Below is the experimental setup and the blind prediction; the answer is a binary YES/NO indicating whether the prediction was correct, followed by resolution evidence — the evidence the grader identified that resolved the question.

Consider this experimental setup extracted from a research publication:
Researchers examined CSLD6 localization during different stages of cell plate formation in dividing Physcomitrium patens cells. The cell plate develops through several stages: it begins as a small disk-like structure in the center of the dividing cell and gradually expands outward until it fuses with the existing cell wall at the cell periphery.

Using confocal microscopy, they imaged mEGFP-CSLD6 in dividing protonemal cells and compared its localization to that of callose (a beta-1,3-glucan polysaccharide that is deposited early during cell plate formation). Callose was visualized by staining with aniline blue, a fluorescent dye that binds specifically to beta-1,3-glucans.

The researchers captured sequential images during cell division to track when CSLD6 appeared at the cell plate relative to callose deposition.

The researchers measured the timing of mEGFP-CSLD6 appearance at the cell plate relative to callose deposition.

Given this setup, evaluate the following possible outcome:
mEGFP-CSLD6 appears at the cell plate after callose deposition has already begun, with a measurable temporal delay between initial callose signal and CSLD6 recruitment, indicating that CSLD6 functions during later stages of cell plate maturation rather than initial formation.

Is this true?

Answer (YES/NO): NO